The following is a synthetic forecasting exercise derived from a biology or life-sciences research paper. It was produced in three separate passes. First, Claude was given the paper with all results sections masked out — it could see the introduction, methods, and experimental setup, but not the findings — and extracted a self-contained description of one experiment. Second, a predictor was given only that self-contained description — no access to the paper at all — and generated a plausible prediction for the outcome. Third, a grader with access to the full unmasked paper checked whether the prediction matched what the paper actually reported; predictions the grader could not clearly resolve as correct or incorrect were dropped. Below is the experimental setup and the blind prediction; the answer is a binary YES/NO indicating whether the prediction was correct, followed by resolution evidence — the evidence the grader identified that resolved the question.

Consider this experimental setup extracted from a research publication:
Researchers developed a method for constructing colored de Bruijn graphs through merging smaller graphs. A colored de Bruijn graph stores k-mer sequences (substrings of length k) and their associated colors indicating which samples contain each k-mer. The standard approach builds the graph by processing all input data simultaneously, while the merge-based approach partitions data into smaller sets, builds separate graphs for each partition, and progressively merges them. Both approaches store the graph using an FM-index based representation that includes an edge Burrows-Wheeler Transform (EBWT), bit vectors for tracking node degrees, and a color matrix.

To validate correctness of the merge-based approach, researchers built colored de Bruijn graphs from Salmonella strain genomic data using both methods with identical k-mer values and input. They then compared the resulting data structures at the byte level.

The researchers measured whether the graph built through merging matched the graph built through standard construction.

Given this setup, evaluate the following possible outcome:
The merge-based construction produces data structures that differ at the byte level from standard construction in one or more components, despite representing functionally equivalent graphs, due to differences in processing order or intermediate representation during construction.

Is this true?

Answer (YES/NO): NO